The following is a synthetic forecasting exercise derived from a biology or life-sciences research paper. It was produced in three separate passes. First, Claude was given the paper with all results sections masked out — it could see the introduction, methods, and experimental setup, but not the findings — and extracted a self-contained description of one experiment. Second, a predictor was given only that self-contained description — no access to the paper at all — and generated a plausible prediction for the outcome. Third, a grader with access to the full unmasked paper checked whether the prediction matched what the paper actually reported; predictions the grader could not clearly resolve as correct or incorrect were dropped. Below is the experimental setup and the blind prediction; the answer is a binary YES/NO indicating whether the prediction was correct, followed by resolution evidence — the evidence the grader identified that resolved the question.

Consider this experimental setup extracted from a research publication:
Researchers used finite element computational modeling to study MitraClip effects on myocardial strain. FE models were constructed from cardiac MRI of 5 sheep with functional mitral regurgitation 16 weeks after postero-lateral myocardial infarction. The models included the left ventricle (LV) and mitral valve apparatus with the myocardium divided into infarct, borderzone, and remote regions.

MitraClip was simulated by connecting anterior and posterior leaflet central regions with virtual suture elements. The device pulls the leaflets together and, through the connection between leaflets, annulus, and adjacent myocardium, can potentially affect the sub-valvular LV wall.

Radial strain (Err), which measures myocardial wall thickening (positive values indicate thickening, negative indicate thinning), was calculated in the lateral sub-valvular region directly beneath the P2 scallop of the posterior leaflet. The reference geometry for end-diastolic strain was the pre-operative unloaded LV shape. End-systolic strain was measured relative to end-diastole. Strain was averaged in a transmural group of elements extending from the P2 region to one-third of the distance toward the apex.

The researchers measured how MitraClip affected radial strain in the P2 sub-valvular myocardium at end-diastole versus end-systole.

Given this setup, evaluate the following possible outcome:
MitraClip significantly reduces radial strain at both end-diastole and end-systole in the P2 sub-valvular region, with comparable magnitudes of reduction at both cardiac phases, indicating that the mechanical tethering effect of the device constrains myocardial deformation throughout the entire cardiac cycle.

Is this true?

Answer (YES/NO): NO